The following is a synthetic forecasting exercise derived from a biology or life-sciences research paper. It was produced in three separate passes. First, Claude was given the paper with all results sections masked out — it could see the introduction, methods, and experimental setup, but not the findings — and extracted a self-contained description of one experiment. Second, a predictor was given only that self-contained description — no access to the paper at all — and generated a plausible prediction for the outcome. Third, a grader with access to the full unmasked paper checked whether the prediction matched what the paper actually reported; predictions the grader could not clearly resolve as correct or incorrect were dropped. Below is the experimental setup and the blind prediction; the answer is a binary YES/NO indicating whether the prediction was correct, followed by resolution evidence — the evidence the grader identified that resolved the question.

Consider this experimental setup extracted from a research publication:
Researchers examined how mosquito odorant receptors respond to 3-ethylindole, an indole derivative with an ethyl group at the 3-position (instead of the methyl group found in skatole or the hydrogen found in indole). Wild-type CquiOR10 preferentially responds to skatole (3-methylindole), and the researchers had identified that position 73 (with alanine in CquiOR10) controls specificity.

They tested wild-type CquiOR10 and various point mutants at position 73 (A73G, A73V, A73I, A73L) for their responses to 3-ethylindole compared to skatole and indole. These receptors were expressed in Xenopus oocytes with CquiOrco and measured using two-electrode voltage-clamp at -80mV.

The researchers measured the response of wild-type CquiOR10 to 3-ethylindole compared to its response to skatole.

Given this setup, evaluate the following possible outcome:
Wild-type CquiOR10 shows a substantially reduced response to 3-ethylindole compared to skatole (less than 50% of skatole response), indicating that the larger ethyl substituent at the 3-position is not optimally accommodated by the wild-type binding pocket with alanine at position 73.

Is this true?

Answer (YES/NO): NO